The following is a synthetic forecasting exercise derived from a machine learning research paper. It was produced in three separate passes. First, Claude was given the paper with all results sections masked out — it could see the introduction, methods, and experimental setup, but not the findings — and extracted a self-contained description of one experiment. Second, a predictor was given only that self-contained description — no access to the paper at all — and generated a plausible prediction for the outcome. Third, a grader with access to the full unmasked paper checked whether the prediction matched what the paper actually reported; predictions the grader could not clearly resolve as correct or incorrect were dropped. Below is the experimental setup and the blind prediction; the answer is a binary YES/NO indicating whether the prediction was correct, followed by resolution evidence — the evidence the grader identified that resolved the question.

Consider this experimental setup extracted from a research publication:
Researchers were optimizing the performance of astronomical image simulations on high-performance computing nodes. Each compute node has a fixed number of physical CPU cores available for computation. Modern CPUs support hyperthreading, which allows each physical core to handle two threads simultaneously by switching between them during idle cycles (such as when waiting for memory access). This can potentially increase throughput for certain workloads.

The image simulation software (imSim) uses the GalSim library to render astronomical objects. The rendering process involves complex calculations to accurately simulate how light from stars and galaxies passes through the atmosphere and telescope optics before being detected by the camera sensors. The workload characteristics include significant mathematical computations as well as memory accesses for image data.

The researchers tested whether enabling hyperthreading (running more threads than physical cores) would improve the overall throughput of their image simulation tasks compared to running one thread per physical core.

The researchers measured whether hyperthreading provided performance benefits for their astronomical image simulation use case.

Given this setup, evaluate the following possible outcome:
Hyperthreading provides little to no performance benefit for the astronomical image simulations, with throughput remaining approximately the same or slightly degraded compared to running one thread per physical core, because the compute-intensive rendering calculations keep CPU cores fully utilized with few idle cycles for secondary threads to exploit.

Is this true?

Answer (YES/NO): YES